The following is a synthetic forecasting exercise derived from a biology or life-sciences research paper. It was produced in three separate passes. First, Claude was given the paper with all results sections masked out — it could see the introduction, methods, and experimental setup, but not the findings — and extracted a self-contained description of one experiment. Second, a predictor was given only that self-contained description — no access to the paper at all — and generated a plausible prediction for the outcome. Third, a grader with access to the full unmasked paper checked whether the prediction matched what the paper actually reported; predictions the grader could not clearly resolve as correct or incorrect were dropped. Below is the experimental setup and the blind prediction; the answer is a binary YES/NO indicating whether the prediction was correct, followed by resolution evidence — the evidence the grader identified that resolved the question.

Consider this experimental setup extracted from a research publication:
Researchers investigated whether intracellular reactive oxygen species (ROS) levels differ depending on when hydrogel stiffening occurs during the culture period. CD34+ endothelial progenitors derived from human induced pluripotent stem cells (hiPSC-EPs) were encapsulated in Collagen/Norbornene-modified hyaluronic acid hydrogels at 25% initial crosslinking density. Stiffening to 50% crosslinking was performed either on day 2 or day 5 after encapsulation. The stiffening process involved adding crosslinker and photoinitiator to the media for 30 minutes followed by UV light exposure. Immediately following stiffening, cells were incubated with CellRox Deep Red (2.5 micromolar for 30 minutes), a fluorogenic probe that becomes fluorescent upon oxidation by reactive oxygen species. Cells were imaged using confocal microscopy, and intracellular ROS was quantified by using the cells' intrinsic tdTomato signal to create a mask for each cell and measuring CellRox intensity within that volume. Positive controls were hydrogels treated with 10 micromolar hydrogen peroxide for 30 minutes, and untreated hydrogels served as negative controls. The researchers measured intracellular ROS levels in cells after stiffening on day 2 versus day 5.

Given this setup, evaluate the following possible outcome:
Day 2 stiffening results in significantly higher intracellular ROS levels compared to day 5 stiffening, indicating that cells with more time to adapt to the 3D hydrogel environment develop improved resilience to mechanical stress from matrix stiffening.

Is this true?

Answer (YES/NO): NO